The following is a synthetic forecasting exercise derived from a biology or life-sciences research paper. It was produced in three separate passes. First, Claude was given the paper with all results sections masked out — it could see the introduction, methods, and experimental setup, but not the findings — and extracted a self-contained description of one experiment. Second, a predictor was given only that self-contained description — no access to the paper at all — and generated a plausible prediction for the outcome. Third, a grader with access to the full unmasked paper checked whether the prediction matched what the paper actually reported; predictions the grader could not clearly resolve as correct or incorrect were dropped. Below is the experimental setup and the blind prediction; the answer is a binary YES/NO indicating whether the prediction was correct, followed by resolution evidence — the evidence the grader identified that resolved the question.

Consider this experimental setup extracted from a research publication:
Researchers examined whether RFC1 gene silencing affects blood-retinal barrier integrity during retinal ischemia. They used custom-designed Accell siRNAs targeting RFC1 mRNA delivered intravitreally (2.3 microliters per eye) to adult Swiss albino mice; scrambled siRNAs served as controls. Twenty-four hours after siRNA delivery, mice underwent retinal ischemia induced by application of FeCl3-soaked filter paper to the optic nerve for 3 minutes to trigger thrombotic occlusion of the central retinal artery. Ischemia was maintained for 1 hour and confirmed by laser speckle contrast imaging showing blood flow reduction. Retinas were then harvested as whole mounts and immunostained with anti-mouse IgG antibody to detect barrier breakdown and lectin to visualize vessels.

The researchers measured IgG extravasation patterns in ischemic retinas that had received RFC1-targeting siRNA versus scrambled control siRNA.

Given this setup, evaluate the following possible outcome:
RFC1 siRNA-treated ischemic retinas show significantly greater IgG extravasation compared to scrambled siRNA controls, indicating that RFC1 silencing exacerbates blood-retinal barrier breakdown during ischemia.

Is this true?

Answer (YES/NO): YES